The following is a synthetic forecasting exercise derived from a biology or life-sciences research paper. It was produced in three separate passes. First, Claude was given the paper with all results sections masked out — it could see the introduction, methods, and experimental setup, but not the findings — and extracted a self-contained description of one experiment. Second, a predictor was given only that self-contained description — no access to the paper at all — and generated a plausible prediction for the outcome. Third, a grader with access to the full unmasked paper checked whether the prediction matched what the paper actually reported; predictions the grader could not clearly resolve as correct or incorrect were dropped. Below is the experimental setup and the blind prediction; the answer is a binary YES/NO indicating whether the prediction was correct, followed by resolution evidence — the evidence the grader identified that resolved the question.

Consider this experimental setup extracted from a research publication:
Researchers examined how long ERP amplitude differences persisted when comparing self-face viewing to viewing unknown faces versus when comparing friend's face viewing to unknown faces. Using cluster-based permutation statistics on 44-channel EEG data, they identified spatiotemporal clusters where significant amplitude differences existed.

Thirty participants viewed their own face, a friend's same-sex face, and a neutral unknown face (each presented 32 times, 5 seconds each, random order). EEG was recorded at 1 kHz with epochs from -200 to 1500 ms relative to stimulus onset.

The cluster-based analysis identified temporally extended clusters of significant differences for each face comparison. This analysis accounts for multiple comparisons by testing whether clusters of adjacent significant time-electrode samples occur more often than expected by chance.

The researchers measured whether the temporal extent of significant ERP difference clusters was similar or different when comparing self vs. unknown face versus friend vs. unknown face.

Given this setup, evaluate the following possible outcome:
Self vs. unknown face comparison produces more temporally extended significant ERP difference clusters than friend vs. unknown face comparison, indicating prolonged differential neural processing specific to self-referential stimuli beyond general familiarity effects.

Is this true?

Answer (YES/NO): YES